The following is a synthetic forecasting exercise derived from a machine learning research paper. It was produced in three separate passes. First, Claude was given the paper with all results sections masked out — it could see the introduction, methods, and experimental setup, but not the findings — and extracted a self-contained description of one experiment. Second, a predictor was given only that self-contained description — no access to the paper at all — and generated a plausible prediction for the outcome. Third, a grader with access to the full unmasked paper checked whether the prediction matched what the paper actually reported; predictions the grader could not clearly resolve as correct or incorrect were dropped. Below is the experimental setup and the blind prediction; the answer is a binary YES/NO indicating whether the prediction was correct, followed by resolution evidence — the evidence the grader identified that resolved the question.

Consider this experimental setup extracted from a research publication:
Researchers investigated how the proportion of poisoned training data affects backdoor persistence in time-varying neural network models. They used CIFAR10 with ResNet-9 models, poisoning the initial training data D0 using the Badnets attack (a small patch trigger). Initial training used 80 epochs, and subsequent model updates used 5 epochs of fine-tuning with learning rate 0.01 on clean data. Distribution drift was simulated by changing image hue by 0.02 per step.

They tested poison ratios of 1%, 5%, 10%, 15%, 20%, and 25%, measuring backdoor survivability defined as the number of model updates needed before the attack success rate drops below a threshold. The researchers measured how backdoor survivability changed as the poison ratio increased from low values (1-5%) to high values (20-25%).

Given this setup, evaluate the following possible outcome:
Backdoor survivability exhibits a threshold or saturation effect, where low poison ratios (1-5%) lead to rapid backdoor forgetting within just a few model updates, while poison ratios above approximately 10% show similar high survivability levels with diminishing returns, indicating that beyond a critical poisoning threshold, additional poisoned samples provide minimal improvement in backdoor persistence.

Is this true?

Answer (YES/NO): NO